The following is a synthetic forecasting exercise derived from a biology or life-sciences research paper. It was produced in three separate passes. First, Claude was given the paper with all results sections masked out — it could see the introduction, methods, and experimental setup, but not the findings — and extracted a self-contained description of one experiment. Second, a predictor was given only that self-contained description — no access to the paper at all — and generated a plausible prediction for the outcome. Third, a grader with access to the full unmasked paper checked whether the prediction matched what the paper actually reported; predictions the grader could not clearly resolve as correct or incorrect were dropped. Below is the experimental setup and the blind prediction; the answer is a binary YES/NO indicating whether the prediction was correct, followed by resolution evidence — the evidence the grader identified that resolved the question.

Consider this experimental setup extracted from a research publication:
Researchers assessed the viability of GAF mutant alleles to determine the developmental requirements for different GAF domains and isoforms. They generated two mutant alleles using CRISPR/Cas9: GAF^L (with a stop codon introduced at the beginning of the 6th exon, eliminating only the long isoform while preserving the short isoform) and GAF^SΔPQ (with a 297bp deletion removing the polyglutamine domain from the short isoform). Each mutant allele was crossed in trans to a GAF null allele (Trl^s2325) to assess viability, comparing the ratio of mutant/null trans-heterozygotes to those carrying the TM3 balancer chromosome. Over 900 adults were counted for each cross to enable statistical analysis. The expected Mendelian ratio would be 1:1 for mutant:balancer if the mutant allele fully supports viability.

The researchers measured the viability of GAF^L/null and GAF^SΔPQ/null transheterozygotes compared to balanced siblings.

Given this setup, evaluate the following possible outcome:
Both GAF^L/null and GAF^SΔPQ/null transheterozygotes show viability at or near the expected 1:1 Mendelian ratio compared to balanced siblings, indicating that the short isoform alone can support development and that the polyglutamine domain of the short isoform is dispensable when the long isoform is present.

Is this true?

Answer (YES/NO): YES